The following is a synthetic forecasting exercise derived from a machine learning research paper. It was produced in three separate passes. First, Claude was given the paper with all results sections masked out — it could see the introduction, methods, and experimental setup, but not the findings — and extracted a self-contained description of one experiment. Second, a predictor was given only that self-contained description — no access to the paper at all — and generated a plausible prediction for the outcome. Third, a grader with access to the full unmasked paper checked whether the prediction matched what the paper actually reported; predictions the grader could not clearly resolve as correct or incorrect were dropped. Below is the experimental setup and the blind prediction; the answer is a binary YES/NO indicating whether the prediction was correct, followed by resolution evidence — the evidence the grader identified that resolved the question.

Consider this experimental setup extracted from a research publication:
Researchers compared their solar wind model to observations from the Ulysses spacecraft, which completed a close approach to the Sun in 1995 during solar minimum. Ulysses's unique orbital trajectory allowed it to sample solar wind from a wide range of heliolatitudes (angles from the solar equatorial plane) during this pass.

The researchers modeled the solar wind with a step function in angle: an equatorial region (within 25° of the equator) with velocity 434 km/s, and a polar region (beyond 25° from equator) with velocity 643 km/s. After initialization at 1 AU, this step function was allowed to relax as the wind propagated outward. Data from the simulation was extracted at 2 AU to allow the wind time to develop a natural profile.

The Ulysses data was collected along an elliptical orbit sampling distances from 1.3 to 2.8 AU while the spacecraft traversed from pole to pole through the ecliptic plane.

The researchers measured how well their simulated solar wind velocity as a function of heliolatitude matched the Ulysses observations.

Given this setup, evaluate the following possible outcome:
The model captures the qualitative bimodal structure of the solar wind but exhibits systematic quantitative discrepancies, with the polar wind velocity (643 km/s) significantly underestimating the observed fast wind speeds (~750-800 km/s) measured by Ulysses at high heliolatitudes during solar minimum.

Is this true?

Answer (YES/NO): NO